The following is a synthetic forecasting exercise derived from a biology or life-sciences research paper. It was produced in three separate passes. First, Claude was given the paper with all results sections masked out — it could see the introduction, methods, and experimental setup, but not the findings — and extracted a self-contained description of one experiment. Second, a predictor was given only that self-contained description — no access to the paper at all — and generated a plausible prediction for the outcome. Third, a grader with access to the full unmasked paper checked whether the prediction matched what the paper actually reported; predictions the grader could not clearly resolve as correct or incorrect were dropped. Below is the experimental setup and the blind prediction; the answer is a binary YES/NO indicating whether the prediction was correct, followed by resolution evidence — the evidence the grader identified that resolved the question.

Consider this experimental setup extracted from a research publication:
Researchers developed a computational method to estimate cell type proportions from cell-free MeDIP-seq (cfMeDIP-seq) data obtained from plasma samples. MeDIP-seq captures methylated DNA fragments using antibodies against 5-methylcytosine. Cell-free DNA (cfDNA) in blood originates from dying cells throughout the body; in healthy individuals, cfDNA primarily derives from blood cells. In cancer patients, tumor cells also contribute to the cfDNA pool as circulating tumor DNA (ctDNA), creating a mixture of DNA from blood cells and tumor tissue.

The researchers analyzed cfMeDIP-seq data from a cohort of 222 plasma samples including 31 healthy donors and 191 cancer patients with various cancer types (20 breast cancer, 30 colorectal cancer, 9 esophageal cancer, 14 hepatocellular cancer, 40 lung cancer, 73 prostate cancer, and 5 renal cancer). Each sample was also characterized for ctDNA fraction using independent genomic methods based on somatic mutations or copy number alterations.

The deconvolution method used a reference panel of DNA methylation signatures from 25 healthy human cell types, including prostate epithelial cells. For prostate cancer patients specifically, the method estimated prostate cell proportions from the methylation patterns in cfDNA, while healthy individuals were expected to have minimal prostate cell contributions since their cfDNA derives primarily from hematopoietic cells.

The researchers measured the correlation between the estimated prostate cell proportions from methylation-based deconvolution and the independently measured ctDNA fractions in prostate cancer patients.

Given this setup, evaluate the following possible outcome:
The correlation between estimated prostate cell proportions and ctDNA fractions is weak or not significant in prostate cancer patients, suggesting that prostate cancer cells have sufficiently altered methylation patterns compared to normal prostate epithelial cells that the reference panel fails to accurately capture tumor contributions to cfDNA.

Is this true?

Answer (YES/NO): NO